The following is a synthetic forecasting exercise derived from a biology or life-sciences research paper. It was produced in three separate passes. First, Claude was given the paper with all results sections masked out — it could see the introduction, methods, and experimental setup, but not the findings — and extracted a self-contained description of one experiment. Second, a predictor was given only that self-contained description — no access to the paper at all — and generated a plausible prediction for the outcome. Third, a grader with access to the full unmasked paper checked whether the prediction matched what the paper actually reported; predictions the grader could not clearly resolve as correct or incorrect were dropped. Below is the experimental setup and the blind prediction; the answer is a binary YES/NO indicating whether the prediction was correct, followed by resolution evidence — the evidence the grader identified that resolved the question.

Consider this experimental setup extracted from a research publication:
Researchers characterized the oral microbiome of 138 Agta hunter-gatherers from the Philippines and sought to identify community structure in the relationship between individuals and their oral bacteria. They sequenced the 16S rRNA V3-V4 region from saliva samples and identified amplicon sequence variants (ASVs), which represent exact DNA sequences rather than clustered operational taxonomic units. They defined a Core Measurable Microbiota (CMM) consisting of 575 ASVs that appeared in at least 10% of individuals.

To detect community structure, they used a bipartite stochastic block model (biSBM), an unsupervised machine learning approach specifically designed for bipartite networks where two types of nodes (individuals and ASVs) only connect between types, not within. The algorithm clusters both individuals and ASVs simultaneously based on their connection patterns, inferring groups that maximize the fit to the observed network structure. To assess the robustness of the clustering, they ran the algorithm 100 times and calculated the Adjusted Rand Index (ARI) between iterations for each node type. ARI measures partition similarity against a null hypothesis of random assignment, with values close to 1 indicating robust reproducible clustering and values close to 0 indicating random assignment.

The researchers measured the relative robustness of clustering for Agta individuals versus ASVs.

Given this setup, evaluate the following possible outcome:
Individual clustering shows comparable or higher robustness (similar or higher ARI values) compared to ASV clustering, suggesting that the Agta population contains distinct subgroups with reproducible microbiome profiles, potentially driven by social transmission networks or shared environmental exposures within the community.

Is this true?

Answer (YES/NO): YES